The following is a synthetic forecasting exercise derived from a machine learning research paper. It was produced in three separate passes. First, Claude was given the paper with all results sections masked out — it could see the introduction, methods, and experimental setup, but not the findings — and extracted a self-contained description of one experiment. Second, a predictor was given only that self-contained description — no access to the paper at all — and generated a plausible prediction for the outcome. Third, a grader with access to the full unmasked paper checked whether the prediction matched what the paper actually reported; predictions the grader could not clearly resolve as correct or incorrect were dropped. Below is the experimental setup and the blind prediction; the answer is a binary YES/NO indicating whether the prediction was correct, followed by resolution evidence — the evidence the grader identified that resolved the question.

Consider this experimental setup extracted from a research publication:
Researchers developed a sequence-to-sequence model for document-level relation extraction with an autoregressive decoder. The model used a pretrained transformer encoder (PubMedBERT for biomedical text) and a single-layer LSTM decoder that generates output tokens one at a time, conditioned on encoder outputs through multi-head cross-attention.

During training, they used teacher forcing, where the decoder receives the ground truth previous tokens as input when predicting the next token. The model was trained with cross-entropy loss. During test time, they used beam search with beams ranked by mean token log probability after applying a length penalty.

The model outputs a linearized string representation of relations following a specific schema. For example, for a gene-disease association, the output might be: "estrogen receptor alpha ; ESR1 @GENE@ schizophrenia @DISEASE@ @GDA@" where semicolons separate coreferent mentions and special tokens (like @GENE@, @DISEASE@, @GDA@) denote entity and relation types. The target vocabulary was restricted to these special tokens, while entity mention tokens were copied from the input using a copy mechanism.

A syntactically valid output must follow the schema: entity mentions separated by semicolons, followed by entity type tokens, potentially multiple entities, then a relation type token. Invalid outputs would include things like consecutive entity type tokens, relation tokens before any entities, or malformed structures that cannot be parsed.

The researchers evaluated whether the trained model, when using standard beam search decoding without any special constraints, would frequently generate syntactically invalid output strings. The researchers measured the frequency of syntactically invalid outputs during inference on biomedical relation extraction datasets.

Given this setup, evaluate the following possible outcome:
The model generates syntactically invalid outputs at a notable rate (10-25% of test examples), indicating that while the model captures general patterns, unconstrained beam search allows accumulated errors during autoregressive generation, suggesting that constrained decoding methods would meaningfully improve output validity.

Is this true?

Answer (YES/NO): NO